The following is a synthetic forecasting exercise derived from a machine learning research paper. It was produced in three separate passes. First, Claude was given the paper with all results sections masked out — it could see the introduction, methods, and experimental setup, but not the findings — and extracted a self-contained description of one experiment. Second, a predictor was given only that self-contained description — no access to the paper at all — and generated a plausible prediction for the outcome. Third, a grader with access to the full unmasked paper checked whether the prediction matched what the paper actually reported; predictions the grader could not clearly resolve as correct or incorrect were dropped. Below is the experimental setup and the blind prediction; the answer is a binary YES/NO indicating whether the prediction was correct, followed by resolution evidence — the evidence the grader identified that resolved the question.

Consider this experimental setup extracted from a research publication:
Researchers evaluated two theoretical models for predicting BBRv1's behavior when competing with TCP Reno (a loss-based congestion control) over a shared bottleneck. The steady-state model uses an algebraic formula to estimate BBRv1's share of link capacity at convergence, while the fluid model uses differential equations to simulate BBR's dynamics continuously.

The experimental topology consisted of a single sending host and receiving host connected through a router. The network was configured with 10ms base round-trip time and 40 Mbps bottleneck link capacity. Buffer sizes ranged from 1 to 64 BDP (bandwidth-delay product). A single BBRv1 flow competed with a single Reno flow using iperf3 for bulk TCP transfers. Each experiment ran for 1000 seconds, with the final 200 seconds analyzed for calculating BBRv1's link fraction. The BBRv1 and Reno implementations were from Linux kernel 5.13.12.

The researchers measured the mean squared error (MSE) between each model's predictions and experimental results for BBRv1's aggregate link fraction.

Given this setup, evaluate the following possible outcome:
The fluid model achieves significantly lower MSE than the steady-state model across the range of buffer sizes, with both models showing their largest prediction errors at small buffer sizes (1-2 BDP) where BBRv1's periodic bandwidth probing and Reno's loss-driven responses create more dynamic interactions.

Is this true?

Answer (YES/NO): NO